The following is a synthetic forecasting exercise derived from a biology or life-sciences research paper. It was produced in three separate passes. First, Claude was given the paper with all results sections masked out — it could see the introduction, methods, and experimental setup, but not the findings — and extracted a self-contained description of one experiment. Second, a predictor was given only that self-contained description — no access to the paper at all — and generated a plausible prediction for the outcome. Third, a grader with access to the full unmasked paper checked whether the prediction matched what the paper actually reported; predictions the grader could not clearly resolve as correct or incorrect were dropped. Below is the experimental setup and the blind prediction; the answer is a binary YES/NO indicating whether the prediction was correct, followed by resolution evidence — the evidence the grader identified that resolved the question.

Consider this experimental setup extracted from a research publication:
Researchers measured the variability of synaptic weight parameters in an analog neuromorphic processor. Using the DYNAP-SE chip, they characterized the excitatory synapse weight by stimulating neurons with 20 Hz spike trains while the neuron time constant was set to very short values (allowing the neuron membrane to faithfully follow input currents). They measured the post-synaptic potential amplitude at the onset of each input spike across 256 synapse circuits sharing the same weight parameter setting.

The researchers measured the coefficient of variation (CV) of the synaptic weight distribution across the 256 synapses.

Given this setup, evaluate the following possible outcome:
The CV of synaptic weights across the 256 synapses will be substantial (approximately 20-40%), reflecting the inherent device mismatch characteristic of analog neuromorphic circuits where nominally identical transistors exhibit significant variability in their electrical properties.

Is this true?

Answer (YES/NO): NO